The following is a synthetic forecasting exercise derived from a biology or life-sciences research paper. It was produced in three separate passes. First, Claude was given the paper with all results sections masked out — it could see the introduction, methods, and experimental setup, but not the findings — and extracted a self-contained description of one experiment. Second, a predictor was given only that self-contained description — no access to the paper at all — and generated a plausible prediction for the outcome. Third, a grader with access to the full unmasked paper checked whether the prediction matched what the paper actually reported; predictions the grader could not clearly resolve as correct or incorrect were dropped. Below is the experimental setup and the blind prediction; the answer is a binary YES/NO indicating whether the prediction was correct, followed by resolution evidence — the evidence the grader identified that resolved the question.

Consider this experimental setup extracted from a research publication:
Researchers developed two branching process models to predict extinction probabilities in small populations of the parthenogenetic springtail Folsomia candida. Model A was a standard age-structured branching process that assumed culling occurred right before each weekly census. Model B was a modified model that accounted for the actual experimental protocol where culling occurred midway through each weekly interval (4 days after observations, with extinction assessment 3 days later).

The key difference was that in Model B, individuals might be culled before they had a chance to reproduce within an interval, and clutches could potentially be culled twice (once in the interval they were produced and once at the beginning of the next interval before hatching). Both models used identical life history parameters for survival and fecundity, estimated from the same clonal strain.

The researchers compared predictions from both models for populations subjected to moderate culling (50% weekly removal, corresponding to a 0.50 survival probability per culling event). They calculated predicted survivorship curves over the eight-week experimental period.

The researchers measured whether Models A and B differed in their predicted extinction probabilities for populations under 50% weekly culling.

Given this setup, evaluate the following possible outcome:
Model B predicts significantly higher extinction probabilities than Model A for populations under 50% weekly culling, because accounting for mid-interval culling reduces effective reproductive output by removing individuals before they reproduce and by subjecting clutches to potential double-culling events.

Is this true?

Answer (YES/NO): YES